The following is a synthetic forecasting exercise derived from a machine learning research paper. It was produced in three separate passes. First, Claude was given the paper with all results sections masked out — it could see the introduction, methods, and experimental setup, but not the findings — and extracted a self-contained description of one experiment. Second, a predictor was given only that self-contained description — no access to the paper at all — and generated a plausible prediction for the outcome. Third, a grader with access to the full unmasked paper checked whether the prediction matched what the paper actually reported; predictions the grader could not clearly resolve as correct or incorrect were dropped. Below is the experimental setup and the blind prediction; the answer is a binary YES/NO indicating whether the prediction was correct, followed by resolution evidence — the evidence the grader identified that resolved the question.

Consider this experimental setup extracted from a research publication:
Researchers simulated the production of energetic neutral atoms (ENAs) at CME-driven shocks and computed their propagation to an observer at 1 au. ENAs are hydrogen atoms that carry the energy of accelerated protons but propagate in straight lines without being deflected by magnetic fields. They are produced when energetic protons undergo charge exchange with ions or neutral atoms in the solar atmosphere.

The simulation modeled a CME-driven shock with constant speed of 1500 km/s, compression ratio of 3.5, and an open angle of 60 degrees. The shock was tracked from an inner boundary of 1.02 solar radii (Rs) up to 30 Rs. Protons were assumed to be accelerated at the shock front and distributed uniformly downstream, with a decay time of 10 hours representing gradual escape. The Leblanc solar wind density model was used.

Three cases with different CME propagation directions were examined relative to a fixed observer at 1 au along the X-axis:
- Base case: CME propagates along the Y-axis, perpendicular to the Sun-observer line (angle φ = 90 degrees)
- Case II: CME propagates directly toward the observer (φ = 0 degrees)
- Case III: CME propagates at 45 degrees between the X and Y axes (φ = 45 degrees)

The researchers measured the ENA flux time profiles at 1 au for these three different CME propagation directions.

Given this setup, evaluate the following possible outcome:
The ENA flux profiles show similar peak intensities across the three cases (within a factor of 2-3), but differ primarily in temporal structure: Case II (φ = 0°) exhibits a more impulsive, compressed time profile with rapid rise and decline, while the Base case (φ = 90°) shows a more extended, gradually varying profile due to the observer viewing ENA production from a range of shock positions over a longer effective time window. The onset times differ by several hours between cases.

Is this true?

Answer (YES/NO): NO